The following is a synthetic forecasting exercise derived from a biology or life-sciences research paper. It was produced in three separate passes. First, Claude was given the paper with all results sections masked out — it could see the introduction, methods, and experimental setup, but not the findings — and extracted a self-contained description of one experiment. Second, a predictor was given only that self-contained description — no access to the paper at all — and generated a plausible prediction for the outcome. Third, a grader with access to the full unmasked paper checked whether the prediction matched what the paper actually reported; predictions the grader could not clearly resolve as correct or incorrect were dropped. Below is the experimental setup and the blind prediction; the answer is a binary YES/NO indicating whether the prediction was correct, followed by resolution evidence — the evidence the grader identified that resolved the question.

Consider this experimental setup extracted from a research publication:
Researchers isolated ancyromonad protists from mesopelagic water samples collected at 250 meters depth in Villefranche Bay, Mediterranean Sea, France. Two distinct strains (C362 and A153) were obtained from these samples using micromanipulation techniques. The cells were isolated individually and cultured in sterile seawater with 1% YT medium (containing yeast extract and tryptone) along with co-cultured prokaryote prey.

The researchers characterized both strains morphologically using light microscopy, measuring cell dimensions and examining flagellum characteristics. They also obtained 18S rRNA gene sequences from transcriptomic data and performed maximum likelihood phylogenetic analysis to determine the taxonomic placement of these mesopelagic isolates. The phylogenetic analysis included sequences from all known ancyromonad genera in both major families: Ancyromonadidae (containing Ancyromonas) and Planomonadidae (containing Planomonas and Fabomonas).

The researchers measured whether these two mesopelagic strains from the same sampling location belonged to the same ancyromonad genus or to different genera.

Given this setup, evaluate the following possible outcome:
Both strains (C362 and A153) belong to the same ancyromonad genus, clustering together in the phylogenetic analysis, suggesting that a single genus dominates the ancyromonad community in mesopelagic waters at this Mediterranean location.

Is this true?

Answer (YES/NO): NO